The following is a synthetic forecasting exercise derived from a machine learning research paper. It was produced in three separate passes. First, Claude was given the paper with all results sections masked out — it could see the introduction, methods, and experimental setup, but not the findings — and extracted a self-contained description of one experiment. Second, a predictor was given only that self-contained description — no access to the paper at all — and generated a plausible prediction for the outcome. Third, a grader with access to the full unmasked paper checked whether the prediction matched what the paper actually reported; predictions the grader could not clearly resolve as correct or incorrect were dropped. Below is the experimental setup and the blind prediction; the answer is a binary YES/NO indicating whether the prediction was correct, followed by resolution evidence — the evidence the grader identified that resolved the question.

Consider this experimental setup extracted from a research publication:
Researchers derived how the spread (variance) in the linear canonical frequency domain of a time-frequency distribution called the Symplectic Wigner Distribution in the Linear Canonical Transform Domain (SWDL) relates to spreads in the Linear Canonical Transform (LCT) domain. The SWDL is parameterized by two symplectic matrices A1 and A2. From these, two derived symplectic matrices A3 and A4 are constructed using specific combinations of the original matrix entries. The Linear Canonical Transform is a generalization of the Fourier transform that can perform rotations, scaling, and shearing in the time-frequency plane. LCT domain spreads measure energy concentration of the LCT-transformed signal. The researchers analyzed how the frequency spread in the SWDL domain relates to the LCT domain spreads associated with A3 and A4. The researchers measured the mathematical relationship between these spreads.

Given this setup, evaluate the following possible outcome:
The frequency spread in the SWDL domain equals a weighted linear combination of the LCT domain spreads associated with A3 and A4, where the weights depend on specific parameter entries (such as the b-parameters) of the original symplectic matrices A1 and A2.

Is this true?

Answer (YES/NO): NO